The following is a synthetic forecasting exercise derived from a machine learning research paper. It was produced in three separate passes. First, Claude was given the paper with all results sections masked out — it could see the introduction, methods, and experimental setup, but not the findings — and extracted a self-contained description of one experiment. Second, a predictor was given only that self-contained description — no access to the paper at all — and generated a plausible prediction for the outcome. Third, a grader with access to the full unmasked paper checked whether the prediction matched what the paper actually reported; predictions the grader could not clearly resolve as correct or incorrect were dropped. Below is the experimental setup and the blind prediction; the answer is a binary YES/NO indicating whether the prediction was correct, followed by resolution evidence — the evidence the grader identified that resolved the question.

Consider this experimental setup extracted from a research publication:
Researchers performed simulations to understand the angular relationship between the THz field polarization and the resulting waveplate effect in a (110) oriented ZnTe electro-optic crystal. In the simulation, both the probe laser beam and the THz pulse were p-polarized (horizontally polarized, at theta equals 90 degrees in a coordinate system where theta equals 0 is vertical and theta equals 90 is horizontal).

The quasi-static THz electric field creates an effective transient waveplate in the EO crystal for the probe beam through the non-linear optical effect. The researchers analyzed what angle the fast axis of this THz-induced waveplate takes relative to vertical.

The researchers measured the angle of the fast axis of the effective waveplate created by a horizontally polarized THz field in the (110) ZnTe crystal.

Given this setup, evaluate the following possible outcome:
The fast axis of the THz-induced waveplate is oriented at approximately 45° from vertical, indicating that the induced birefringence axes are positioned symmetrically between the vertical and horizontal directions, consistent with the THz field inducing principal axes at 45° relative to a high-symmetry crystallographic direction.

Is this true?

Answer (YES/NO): YES